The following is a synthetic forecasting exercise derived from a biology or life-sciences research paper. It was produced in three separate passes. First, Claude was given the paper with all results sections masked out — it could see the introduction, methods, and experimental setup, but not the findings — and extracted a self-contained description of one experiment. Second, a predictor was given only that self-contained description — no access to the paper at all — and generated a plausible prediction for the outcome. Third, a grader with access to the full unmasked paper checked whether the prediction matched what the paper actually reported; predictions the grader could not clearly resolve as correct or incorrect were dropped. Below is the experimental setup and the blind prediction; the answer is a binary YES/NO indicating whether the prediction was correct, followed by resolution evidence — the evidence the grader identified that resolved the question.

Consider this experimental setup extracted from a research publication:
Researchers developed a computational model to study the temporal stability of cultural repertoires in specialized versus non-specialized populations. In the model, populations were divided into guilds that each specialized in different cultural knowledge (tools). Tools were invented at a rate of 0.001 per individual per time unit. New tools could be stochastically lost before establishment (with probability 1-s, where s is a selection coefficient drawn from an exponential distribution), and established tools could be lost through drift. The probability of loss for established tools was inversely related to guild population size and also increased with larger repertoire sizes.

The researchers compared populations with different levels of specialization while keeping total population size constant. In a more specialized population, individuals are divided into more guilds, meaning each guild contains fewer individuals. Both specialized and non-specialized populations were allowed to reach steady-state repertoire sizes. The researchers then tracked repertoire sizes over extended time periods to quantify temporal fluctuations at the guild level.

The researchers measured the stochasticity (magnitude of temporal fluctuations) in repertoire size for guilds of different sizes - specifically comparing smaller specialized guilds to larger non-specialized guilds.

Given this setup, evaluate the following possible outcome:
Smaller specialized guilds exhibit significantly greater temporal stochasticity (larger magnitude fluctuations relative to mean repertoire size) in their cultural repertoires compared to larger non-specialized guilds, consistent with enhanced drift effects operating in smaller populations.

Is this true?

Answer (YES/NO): YES